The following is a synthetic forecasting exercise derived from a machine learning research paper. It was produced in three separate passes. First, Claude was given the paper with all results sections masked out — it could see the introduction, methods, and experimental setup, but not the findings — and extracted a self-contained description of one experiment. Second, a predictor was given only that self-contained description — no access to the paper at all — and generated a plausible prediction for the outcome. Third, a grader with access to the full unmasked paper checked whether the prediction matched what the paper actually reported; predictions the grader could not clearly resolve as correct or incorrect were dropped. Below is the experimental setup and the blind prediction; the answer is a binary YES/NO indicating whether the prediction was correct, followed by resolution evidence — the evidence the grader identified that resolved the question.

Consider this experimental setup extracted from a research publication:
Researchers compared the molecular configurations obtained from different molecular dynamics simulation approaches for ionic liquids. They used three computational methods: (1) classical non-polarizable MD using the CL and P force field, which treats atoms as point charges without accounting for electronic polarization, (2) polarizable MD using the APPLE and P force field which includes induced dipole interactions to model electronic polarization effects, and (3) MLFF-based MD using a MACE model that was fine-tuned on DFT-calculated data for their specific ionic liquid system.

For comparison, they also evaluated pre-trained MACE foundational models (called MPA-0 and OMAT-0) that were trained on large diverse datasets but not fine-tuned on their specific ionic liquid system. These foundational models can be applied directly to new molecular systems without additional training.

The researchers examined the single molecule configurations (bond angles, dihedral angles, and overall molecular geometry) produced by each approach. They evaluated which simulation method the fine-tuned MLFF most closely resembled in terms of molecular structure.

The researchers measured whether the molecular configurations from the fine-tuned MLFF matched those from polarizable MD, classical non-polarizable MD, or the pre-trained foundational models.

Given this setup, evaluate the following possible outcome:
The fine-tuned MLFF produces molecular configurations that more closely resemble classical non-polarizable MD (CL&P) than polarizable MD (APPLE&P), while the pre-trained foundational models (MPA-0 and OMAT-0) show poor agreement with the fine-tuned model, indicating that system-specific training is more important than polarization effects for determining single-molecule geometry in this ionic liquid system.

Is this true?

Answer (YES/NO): NO